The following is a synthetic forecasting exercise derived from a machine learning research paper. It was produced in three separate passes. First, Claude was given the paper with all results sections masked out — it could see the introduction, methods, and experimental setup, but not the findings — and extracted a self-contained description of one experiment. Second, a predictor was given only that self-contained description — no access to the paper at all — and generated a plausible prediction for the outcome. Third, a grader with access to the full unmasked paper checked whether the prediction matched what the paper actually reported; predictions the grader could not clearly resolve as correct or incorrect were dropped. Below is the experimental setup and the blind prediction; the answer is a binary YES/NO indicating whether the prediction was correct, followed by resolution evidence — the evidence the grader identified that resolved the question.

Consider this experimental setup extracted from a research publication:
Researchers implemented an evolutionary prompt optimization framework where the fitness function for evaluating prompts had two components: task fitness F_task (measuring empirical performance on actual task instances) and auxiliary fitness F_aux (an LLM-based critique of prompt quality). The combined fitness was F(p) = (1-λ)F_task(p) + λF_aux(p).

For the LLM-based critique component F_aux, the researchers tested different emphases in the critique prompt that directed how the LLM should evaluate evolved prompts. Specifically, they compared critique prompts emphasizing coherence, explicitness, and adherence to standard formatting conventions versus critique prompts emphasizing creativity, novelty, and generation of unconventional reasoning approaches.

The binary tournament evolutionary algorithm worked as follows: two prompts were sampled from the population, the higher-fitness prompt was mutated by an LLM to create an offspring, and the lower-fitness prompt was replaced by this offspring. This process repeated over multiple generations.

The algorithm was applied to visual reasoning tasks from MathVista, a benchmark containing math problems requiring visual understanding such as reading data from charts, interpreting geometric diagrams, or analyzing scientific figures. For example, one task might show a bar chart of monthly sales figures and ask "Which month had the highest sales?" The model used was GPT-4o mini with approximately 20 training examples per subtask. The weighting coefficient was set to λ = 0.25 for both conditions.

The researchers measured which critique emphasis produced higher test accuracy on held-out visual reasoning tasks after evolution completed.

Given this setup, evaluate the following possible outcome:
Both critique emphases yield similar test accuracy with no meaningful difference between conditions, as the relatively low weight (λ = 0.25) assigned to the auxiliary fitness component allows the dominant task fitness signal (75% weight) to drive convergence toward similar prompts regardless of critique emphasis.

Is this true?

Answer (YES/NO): NO